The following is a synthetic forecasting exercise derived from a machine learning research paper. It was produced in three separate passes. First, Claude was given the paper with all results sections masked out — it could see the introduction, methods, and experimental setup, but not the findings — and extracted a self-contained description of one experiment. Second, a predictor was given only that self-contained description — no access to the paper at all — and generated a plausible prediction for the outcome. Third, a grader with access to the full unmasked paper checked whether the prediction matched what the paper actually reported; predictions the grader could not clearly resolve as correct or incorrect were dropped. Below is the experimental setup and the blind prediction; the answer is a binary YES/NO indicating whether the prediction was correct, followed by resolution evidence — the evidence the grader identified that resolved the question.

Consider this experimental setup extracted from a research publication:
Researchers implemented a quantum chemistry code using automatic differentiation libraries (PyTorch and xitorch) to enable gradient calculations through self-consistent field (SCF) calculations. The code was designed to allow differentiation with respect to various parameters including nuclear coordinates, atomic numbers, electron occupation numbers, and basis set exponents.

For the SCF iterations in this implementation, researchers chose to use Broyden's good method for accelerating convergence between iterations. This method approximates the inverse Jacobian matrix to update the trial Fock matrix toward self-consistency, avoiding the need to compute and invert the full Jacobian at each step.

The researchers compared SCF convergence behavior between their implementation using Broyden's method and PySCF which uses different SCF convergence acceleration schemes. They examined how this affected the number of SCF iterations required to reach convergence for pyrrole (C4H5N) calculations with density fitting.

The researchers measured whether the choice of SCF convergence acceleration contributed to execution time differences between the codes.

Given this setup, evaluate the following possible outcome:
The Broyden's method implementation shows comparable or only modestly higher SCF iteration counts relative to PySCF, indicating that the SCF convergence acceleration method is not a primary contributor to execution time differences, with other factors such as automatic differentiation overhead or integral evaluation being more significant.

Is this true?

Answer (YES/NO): NO